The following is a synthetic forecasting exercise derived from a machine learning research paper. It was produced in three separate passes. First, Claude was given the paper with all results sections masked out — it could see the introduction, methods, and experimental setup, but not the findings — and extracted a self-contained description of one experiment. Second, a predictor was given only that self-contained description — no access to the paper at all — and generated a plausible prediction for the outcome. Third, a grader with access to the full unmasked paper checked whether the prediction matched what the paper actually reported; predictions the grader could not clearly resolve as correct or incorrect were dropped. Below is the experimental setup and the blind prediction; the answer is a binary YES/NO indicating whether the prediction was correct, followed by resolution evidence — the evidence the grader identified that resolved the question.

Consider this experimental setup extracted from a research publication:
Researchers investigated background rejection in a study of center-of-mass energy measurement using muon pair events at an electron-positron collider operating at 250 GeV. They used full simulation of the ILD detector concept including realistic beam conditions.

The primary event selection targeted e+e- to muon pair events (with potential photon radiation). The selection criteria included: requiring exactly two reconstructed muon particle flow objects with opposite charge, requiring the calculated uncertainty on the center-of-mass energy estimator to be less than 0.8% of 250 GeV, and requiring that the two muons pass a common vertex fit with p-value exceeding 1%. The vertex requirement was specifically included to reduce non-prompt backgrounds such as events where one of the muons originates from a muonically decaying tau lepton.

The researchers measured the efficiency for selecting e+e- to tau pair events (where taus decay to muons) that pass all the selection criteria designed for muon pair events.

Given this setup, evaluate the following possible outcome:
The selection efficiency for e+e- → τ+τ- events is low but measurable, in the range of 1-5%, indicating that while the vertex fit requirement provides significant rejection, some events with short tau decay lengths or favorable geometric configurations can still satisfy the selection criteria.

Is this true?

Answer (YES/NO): NO